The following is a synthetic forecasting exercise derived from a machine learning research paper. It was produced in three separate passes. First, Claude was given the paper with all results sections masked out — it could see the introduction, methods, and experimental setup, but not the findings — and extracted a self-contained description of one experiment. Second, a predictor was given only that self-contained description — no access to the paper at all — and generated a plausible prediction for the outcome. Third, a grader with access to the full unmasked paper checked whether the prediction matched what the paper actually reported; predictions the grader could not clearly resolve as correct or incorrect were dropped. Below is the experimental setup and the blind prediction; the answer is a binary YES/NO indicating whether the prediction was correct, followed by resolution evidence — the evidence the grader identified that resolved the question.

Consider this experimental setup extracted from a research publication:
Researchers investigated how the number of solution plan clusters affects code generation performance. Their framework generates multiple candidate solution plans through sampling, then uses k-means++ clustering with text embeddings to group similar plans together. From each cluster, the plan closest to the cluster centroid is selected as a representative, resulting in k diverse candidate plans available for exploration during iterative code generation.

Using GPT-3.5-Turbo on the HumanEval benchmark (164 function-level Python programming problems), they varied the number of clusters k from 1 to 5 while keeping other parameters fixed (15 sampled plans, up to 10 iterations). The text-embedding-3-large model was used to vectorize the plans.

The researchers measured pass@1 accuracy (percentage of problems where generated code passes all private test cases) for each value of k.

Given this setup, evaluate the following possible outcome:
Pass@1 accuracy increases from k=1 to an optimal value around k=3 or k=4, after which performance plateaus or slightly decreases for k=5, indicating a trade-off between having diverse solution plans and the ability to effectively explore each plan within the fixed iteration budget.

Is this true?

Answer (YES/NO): YES